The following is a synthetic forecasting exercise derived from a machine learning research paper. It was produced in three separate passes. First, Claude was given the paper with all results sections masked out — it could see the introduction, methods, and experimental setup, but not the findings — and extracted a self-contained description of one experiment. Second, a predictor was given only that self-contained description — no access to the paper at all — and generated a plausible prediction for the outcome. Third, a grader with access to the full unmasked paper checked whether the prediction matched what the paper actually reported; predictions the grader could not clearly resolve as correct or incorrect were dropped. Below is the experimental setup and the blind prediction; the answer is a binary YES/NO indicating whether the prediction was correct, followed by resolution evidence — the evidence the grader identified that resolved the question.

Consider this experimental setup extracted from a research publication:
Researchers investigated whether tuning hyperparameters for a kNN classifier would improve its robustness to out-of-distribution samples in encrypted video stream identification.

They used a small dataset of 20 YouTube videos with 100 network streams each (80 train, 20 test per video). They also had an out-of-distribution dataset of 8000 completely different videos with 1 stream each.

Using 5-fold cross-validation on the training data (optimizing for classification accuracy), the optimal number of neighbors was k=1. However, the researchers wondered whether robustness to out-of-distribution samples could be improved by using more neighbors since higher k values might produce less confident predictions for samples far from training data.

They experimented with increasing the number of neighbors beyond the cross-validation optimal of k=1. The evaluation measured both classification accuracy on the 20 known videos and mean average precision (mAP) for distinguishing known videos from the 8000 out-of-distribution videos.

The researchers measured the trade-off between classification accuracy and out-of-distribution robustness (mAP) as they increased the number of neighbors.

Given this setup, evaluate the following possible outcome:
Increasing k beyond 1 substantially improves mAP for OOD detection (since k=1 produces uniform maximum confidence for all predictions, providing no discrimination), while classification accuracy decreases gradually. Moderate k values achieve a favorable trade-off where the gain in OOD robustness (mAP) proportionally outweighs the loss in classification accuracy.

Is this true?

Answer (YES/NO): NO